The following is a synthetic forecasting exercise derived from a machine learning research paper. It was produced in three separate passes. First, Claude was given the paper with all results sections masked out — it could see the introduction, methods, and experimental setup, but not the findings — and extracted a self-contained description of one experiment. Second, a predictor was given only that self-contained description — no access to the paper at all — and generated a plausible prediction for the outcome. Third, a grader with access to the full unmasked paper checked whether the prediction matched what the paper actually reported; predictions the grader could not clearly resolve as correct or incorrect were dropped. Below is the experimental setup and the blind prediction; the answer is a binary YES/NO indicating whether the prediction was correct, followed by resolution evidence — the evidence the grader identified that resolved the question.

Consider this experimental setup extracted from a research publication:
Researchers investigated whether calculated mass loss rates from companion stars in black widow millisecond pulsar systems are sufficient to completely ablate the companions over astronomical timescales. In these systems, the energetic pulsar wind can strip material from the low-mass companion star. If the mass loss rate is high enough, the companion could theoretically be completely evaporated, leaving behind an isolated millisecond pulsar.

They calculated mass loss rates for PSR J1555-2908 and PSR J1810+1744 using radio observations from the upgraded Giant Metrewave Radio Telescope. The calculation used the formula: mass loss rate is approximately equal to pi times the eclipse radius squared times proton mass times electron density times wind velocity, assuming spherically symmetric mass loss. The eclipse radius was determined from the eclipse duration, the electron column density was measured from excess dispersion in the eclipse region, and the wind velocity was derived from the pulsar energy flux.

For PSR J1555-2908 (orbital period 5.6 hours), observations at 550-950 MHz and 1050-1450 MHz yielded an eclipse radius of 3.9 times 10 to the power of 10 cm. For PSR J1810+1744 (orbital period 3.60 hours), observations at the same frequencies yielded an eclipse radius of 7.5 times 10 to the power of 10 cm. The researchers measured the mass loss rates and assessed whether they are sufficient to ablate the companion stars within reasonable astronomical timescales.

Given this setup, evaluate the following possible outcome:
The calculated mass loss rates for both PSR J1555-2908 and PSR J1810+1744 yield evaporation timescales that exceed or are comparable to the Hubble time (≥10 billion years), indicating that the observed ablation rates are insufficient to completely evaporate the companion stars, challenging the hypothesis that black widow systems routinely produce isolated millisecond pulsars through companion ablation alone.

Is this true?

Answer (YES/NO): YES